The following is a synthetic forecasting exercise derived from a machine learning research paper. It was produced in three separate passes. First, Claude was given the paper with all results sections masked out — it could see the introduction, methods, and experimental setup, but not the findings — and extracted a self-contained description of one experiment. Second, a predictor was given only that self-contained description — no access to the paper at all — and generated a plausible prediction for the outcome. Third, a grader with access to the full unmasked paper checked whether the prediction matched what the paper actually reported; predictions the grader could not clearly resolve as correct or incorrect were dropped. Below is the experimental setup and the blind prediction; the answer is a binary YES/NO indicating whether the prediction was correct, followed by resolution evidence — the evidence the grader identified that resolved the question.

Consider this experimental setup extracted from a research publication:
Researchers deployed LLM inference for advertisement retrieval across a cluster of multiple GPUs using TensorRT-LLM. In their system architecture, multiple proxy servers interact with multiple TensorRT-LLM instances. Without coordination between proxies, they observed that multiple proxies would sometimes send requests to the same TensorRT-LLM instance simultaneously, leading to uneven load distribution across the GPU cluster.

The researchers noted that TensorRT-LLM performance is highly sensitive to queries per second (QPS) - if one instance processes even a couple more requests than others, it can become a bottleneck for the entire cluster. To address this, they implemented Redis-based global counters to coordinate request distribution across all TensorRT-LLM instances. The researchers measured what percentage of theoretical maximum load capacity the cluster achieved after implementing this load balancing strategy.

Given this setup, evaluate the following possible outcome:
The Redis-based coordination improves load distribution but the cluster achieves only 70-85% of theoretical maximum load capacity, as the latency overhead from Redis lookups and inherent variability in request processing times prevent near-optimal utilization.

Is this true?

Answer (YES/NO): NO